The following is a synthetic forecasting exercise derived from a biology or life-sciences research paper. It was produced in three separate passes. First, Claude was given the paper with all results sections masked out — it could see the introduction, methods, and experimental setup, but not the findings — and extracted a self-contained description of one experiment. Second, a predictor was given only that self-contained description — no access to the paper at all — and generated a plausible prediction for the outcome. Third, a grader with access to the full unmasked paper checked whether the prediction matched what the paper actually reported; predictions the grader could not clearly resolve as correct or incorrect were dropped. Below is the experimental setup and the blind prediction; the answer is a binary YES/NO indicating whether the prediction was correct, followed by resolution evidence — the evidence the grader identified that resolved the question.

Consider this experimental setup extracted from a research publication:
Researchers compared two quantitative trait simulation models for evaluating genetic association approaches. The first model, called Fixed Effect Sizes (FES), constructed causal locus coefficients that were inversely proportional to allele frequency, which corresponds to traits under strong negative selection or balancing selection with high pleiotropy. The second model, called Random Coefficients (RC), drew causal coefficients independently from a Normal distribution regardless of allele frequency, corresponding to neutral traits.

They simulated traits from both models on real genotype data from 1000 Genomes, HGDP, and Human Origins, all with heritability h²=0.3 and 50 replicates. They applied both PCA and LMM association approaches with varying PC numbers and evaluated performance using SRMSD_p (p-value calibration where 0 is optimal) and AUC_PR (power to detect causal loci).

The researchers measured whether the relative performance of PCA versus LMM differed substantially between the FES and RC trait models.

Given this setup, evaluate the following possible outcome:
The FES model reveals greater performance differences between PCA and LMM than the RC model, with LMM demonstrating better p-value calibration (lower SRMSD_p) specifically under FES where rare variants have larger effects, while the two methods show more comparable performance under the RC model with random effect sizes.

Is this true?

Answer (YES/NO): YES